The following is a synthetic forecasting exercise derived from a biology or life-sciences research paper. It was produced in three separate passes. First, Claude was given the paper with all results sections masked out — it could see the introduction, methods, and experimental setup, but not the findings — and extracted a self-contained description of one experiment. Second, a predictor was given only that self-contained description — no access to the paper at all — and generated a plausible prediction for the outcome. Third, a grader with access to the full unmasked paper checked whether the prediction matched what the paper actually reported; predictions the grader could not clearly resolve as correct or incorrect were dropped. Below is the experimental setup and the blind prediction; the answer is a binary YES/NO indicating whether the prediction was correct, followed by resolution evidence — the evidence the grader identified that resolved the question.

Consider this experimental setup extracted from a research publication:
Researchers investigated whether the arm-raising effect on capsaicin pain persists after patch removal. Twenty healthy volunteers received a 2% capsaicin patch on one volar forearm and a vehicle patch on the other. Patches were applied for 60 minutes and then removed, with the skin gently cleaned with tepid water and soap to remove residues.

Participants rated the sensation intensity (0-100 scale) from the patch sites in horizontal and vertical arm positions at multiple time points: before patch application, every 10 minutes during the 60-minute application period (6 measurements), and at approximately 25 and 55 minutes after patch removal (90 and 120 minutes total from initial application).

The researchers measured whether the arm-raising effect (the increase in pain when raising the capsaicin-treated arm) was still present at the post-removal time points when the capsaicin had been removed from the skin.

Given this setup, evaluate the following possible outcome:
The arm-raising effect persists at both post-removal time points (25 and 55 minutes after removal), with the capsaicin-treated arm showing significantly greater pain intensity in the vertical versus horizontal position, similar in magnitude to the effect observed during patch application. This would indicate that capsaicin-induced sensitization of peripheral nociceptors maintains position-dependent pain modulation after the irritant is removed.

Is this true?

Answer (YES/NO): NO